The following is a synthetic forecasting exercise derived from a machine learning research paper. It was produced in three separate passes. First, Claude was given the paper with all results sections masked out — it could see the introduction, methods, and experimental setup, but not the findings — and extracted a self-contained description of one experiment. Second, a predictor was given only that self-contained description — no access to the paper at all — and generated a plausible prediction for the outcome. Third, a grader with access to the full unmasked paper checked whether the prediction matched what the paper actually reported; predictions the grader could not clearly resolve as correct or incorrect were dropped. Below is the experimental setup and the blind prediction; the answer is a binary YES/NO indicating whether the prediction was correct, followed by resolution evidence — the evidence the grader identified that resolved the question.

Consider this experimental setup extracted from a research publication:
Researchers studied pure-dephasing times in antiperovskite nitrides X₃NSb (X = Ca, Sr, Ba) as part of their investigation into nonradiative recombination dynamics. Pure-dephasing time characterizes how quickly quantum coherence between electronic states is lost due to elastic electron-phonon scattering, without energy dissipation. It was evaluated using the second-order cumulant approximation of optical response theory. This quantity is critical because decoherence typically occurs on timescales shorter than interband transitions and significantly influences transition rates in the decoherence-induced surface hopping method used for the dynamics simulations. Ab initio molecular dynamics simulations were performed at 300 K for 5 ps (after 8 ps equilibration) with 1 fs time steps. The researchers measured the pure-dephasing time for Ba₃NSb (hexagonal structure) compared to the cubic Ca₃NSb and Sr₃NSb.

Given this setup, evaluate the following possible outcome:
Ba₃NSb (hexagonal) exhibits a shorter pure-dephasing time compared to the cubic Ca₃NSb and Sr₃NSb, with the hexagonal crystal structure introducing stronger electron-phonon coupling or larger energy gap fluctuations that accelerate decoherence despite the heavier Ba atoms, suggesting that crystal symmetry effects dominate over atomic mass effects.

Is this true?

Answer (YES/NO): YES